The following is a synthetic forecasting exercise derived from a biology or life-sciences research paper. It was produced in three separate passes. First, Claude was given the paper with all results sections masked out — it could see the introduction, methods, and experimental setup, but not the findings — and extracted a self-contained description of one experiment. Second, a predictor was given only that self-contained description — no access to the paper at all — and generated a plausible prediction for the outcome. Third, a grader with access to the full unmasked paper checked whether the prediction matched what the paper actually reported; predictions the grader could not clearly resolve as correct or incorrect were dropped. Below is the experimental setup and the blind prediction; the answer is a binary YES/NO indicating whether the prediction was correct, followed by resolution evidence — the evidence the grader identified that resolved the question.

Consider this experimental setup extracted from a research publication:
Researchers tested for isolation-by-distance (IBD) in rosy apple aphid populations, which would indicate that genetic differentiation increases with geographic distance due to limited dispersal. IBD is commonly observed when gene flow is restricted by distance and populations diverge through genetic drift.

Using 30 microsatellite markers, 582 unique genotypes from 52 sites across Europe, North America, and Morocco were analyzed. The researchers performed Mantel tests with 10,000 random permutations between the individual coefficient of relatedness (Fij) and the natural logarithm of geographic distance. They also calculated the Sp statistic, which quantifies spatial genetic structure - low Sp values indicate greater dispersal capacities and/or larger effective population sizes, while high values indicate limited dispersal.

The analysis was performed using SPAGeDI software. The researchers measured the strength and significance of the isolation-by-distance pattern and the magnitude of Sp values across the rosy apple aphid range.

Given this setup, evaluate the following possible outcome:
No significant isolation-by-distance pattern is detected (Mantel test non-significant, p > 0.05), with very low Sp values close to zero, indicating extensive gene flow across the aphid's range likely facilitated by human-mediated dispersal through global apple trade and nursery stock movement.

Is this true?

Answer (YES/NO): NO